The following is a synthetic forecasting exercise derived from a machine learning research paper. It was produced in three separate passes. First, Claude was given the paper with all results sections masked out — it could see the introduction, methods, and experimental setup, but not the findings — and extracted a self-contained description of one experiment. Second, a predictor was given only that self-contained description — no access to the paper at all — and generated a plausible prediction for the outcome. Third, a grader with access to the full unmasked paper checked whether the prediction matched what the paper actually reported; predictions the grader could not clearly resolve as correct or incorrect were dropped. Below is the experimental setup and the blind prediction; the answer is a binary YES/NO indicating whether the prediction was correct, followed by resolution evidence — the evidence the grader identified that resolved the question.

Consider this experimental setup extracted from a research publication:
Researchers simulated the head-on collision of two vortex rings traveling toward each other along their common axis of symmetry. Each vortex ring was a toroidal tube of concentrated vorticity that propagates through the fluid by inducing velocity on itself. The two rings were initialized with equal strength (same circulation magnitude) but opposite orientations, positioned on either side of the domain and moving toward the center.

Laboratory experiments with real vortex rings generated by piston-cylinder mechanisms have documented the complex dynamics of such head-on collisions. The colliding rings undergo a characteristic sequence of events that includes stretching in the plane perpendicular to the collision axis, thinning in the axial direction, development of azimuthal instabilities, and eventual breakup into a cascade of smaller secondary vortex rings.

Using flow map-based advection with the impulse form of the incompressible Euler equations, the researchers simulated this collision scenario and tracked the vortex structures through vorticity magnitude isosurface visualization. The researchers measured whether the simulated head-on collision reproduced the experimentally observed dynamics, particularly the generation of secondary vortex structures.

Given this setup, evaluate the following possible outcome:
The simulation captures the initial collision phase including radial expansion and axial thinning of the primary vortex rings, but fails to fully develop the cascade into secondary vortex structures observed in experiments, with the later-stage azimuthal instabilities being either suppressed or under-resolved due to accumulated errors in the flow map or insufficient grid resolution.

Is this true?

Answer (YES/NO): NO